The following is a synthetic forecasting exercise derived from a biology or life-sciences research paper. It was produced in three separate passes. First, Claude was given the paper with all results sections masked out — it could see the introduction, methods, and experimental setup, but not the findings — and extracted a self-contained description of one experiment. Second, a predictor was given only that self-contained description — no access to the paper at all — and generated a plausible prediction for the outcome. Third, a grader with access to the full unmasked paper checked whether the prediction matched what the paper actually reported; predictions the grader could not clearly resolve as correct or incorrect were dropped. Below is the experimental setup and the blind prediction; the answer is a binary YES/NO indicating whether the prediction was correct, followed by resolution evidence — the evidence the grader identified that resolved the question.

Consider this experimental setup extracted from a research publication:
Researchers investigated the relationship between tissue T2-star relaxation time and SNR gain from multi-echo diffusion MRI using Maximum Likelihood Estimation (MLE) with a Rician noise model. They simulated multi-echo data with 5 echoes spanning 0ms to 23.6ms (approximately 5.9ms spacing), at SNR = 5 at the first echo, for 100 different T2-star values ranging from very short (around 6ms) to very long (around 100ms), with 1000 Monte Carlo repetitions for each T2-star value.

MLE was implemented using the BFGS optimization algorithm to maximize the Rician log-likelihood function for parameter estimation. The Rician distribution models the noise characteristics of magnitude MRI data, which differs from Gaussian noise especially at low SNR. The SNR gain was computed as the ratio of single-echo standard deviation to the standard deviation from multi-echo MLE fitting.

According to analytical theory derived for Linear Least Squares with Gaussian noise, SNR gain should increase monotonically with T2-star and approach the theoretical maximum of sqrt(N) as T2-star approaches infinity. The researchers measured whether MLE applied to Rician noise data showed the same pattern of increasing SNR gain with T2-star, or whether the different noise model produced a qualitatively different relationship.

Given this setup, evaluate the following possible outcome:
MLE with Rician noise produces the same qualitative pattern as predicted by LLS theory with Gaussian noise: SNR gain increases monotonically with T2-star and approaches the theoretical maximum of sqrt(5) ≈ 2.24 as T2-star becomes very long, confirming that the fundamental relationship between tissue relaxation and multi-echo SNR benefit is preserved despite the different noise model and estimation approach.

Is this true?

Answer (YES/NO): NO